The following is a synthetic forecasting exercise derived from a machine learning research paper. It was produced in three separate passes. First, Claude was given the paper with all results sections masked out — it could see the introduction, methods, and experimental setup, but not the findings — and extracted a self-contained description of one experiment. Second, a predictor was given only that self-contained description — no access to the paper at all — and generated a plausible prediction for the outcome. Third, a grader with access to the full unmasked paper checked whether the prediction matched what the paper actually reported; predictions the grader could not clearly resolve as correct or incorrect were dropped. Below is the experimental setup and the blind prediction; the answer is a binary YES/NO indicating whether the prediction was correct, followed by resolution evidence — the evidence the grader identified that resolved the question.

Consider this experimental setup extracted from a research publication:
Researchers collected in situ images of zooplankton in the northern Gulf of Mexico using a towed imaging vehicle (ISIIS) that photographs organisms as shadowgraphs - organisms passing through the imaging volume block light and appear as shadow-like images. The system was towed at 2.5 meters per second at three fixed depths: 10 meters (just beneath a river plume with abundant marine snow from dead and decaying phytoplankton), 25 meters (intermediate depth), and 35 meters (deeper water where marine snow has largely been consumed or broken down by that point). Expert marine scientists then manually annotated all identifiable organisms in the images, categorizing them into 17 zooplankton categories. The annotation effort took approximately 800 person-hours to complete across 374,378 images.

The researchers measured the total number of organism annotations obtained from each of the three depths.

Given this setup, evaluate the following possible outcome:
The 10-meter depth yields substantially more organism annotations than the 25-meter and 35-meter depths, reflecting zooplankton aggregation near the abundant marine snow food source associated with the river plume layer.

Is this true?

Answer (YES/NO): NO